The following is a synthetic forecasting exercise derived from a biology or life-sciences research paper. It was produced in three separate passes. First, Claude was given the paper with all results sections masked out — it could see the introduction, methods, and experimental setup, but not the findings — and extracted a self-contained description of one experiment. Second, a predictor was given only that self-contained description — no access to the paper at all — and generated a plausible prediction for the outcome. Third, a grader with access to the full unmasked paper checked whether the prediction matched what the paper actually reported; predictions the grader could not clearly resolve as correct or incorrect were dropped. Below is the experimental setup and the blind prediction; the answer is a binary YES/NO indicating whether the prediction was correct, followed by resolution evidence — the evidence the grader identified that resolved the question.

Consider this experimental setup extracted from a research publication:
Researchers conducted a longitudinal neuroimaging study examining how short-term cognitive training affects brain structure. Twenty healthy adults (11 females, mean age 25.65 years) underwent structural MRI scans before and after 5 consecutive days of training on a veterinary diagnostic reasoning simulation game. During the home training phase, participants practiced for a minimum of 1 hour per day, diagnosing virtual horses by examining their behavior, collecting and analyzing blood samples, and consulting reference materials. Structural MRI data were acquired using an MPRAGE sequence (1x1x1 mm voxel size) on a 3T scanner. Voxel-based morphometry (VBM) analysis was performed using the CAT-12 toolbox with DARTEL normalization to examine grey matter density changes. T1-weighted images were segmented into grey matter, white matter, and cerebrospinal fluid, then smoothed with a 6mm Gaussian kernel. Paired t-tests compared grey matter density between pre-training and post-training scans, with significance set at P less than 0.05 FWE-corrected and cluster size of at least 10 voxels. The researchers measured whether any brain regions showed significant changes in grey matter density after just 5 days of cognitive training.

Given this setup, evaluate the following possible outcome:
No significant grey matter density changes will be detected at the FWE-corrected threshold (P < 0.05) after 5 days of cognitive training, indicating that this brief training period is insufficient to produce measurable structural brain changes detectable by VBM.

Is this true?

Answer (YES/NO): YES